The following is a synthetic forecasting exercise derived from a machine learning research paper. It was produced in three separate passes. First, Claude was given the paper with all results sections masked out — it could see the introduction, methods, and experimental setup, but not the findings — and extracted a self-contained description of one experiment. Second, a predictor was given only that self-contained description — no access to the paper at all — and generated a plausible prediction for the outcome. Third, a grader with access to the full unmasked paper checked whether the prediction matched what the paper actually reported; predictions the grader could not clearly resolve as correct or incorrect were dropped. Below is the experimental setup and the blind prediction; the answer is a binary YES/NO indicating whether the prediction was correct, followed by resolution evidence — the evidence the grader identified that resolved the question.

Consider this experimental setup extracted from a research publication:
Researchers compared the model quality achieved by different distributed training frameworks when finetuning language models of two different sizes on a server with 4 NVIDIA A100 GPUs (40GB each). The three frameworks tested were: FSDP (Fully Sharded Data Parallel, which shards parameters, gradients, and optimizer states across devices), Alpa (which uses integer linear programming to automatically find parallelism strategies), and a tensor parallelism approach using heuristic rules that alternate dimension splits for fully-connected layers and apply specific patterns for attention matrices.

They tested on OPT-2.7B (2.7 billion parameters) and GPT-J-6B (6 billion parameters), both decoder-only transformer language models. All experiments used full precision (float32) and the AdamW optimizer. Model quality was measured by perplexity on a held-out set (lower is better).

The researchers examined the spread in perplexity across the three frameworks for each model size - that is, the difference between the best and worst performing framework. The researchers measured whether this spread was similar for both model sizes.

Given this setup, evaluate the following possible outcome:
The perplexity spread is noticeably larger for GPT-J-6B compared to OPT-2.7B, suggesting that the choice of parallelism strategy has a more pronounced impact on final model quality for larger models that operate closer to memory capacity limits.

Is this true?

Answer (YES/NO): YES